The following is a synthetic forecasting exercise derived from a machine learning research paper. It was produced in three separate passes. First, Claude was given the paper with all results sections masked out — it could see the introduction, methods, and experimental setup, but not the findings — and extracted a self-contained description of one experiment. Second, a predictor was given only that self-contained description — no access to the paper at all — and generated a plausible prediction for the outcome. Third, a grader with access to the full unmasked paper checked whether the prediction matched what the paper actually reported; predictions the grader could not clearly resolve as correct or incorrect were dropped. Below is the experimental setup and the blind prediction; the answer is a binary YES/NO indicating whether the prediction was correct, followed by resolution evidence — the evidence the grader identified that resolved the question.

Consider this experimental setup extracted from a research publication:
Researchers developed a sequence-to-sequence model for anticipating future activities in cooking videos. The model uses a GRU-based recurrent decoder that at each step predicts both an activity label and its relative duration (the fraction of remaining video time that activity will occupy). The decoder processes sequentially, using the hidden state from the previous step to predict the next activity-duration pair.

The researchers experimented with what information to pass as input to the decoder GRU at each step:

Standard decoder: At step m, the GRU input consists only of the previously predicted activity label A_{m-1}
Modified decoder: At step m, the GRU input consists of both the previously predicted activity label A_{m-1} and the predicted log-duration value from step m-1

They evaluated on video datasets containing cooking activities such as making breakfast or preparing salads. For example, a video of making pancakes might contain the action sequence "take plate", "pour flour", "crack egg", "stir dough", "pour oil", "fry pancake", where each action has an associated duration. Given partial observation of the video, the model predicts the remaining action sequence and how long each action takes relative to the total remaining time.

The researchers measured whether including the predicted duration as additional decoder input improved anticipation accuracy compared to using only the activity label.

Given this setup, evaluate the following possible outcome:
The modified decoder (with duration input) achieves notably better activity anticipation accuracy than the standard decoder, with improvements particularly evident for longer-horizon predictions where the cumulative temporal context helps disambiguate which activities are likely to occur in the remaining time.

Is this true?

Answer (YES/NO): NO